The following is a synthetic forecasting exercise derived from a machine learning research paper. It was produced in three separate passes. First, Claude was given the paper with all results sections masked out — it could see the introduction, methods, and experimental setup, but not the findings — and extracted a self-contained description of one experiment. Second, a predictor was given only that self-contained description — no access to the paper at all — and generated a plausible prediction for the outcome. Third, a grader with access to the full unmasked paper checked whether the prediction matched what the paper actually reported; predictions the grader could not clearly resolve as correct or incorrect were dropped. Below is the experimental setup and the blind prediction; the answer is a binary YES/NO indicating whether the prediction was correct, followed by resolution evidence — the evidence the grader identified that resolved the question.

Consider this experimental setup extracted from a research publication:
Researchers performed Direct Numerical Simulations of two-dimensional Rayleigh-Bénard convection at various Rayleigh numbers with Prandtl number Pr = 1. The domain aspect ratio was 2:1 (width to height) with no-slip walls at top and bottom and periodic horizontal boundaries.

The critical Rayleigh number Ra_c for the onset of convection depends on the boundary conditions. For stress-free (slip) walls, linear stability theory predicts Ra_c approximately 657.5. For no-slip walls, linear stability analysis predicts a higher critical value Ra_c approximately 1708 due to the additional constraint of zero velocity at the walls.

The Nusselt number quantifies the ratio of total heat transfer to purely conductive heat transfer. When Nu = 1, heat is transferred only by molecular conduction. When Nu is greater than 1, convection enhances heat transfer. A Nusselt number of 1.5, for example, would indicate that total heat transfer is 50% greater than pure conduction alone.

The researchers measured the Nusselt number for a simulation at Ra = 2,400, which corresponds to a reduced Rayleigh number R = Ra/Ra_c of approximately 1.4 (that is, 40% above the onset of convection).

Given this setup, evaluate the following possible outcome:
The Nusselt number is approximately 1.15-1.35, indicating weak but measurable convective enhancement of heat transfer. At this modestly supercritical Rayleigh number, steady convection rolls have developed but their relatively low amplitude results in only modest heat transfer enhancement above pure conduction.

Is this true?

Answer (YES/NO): NO